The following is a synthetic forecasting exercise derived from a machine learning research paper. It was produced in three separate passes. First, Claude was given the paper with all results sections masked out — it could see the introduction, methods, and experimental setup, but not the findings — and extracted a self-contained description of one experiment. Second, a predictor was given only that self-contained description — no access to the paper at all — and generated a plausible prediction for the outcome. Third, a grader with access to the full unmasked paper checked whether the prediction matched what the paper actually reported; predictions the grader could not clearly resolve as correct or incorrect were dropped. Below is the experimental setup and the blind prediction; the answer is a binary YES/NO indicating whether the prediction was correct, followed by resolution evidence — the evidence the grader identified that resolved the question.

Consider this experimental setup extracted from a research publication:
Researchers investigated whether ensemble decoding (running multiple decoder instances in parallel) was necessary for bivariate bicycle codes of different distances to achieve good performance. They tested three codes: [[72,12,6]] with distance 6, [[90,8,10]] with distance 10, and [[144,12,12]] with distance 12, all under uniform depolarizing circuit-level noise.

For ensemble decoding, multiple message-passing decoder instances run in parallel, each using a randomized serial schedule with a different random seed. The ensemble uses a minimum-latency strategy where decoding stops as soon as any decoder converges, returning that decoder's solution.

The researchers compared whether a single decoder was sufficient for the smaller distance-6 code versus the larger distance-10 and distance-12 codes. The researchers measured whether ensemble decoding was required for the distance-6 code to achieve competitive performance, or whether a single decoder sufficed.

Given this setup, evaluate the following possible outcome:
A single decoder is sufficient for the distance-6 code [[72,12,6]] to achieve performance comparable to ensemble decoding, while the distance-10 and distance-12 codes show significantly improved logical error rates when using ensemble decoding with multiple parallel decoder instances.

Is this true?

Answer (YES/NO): YES